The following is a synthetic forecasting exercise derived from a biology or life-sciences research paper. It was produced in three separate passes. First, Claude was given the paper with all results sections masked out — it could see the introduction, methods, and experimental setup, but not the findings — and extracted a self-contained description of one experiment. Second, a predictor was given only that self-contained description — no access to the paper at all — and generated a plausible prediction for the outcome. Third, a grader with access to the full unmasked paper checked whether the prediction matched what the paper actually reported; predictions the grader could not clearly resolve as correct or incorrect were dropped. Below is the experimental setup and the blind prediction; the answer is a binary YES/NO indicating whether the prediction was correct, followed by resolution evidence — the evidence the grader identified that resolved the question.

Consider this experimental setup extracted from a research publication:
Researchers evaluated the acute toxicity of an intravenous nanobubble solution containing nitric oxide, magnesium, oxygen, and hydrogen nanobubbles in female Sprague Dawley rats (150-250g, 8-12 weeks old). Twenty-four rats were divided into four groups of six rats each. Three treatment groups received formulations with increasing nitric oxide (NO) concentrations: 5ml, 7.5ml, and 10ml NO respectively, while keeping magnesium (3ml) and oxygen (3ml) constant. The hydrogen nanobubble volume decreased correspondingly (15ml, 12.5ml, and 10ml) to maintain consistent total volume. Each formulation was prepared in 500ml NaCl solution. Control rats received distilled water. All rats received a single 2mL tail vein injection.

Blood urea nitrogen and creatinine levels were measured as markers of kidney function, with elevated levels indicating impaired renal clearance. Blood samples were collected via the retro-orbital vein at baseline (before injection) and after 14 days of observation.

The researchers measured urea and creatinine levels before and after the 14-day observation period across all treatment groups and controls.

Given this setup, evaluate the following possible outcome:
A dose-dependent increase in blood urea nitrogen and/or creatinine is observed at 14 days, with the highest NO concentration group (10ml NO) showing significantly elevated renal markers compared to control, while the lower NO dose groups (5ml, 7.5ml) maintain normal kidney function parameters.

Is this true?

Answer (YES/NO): NO